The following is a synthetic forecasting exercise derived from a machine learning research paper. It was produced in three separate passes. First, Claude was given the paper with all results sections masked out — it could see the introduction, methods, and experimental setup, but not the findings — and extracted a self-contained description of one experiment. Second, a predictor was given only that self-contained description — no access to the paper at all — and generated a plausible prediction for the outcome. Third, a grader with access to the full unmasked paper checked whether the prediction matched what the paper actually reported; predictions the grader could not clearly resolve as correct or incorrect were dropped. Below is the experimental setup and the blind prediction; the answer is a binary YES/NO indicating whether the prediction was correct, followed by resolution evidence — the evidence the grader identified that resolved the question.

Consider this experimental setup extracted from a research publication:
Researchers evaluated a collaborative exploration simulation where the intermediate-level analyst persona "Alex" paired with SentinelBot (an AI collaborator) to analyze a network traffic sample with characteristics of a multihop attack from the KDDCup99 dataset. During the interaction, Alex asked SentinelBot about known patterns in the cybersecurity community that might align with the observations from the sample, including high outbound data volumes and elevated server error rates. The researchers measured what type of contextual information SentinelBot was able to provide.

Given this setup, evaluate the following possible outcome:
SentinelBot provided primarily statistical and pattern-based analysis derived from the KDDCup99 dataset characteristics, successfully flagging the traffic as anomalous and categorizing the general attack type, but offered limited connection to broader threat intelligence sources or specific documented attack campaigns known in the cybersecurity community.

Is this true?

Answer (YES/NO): NO